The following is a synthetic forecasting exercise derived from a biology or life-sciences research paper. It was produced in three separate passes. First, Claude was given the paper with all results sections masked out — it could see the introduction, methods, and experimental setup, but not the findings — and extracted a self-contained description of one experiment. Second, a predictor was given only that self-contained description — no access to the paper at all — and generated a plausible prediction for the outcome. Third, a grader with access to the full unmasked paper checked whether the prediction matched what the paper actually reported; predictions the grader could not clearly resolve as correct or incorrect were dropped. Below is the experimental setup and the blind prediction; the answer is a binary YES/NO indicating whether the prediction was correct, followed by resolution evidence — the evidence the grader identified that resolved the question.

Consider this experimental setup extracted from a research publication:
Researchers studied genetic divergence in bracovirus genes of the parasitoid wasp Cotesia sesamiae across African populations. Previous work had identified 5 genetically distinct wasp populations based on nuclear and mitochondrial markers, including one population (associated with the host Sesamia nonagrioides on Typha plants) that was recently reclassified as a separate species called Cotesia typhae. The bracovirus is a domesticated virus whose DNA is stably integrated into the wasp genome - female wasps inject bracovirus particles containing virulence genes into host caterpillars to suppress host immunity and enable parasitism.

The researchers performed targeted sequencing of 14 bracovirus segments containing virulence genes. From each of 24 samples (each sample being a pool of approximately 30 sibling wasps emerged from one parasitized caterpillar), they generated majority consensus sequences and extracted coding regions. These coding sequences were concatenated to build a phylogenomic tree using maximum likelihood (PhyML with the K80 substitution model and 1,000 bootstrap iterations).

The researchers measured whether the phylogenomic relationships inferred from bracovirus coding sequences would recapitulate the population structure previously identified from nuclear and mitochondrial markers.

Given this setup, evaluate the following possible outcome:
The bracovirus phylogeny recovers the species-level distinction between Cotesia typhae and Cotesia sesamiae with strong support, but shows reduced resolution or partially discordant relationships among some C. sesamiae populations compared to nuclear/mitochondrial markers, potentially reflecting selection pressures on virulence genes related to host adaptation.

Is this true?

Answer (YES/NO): NO